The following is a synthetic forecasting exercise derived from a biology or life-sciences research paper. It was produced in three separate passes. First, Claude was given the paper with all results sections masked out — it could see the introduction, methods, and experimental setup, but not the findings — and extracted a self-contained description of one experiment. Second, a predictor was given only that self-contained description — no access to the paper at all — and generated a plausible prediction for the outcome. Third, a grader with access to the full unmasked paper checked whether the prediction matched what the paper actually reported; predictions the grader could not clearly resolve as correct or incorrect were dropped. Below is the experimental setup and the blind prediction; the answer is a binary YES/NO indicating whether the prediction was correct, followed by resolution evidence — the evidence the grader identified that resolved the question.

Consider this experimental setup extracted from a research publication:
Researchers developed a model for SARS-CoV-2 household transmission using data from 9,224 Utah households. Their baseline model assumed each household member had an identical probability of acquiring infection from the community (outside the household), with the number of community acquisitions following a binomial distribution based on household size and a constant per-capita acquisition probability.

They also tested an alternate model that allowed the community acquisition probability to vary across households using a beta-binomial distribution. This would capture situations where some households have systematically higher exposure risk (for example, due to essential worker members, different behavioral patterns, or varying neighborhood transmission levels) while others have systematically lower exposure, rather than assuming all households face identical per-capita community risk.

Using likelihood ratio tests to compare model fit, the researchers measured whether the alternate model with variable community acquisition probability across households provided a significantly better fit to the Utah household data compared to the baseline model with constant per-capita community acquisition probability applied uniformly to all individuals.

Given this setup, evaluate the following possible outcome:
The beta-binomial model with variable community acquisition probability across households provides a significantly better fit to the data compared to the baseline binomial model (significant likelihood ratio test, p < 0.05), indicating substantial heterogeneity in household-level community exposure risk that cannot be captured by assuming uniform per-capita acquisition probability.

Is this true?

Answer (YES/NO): NO